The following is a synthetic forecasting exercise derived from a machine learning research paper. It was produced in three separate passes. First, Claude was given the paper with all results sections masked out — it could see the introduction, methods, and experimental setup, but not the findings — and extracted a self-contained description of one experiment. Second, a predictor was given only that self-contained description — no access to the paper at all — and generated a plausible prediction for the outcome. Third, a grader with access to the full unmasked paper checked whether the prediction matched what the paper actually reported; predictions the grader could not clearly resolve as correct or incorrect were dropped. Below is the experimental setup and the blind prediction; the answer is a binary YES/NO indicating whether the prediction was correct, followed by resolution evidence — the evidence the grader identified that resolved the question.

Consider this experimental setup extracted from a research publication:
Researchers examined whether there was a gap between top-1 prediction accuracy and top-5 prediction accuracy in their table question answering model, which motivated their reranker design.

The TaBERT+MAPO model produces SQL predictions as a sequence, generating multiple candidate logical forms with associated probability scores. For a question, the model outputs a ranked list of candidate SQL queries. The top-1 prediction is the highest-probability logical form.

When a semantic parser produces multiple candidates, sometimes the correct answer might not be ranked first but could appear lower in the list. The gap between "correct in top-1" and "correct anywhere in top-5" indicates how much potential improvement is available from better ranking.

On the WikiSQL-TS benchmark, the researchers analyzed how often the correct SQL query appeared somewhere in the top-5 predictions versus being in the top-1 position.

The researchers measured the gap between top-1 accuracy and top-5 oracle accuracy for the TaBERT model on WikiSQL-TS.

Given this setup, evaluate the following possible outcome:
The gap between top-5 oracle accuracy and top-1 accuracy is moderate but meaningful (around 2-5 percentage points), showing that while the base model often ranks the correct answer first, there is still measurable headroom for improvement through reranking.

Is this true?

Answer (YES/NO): NO